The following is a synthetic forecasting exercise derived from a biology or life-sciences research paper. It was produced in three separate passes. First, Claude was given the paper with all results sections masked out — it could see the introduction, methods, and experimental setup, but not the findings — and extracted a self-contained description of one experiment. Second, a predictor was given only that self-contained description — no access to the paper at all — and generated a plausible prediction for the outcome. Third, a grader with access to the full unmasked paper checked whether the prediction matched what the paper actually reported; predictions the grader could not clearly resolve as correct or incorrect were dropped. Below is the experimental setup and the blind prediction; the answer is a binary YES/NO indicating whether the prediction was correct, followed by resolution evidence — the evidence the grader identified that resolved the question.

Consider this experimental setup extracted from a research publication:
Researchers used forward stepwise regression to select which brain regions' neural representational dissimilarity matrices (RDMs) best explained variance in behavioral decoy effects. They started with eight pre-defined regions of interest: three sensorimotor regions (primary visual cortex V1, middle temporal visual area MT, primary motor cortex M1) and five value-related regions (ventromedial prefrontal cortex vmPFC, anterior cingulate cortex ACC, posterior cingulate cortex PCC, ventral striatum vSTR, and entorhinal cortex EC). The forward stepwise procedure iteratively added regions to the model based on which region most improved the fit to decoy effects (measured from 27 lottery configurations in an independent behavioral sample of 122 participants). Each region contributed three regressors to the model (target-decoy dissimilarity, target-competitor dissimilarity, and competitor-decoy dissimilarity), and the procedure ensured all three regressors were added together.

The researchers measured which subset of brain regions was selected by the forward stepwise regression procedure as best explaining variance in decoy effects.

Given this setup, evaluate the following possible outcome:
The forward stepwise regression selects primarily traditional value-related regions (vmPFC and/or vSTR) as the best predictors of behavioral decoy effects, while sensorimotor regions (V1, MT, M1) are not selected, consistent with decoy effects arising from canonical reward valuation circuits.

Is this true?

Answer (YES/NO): NO